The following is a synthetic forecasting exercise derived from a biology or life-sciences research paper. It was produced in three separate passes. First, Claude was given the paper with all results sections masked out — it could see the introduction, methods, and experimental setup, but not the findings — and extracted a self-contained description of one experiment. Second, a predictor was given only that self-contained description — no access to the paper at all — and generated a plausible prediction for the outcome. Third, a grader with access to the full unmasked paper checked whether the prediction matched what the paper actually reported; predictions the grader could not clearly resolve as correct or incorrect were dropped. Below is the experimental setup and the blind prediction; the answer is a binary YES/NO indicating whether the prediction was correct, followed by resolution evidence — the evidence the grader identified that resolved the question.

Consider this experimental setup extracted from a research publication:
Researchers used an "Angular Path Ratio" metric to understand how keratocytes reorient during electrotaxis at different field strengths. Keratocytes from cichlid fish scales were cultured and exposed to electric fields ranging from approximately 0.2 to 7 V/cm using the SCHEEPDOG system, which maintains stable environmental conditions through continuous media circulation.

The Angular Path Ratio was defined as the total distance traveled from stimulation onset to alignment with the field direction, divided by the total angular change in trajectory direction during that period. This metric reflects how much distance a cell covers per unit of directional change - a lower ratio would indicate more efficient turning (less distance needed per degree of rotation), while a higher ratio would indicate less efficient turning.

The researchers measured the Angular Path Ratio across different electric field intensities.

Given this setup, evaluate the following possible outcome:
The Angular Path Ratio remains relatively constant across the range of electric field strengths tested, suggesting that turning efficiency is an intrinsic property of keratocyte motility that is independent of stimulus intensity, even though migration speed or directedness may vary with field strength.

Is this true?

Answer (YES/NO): YES